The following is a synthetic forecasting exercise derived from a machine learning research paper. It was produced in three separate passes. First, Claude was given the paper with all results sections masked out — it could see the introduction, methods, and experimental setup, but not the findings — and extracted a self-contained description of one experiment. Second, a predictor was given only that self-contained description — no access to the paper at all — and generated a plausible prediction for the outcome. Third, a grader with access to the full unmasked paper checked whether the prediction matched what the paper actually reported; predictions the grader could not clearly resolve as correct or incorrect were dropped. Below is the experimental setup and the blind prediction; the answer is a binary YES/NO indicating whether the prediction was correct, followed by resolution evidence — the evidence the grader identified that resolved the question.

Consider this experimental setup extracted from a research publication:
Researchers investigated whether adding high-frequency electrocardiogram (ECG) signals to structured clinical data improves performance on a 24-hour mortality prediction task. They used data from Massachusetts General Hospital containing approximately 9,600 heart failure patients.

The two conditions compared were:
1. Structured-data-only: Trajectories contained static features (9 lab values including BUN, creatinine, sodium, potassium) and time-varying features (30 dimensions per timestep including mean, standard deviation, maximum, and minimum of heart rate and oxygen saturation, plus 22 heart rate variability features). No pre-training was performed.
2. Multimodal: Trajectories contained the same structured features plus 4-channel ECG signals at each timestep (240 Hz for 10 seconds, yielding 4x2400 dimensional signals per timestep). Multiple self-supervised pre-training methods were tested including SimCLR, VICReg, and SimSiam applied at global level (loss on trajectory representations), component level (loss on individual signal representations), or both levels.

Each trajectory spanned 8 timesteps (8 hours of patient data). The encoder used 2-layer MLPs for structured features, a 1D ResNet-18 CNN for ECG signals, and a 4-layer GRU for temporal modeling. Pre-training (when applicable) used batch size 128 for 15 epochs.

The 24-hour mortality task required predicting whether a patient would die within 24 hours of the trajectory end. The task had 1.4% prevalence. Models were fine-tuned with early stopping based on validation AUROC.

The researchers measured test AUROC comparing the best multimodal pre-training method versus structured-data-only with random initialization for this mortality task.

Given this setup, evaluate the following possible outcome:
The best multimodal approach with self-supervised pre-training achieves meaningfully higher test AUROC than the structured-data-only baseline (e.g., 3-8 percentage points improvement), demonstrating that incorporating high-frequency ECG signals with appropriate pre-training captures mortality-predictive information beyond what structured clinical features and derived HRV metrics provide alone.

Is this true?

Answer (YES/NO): NO